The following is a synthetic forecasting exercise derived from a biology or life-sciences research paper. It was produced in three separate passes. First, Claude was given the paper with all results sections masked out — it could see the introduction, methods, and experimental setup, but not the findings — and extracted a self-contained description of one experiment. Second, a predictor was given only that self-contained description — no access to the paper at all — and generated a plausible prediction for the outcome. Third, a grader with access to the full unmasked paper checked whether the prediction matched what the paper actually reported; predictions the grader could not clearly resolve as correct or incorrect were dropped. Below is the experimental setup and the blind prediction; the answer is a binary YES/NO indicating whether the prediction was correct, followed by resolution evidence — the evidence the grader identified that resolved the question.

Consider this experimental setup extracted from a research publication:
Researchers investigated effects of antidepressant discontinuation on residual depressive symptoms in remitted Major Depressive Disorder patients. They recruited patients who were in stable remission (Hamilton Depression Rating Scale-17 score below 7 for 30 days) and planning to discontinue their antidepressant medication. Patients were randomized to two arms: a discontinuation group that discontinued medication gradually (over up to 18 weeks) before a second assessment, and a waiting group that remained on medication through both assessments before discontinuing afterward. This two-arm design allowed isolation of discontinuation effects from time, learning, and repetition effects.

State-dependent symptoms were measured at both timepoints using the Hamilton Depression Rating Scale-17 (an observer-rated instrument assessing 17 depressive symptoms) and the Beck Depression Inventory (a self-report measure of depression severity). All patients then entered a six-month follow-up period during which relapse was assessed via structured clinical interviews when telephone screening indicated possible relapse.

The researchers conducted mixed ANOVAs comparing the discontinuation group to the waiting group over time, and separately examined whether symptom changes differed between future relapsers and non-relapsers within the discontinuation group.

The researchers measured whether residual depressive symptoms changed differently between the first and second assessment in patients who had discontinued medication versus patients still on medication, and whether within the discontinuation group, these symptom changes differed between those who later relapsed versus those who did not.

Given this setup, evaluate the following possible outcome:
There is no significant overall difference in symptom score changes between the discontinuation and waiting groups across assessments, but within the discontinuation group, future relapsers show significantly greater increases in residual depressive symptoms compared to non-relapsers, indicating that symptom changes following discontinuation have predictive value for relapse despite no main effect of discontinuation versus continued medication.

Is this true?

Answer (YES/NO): NO